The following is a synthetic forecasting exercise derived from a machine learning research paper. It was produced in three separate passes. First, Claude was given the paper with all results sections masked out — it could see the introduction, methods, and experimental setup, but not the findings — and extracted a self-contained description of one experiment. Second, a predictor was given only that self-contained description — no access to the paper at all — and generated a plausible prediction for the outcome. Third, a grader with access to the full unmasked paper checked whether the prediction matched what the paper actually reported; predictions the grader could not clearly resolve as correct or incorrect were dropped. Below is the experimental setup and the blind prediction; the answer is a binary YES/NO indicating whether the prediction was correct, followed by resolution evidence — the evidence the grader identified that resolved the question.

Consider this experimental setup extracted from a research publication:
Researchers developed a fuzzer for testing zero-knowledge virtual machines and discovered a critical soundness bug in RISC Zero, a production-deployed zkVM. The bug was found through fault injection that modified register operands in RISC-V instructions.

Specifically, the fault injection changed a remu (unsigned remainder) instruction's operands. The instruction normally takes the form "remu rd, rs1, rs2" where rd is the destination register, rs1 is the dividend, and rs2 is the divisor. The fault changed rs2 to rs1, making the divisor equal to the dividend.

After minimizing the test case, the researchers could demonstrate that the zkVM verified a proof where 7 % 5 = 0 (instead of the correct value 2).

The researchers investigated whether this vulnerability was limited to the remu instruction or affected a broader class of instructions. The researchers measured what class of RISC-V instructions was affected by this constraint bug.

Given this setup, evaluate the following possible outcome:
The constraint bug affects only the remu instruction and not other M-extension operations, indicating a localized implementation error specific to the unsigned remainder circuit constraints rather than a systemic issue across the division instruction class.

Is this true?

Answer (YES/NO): NO